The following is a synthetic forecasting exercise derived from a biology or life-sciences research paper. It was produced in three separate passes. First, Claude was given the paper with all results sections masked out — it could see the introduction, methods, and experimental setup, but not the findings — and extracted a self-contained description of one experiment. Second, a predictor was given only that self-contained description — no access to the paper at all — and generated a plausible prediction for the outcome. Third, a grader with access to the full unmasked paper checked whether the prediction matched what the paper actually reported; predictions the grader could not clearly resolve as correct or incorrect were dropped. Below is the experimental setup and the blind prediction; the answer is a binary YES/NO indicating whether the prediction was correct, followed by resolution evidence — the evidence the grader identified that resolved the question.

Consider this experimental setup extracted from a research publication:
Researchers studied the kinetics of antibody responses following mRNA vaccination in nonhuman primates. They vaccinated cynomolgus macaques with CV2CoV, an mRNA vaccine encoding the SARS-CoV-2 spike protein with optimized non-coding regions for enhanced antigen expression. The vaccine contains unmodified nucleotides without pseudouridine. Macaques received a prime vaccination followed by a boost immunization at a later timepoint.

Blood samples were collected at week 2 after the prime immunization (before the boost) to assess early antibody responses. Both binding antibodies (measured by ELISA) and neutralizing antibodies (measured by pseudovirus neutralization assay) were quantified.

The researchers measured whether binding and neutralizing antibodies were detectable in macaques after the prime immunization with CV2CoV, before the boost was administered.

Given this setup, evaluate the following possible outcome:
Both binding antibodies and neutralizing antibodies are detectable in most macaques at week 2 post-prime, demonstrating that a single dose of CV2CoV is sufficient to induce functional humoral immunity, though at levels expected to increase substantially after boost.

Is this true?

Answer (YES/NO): YES